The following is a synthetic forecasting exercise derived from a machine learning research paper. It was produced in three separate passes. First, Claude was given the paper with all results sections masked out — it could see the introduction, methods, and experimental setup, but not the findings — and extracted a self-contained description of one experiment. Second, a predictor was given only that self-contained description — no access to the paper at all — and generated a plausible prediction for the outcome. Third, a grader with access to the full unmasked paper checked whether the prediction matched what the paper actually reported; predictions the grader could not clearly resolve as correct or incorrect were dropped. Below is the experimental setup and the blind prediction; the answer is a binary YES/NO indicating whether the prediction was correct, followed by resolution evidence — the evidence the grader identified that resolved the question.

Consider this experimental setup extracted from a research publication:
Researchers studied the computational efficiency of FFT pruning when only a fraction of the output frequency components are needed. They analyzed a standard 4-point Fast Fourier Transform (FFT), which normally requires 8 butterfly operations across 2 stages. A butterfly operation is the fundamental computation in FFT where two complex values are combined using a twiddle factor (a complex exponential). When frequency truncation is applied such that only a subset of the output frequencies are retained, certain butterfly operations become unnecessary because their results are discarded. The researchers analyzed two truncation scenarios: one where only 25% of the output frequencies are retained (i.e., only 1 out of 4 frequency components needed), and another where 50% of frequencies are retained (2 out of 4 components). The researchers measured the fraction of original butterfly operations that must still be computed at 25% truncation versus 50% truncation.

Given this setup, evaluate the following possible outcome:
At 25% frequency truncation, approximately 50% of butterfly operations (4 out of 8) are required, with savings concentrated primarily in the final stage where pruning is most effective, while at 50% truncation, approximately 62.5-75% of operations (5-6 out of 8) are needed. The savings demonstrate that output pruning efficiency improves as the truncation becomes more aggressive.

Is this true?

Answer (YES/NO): NO